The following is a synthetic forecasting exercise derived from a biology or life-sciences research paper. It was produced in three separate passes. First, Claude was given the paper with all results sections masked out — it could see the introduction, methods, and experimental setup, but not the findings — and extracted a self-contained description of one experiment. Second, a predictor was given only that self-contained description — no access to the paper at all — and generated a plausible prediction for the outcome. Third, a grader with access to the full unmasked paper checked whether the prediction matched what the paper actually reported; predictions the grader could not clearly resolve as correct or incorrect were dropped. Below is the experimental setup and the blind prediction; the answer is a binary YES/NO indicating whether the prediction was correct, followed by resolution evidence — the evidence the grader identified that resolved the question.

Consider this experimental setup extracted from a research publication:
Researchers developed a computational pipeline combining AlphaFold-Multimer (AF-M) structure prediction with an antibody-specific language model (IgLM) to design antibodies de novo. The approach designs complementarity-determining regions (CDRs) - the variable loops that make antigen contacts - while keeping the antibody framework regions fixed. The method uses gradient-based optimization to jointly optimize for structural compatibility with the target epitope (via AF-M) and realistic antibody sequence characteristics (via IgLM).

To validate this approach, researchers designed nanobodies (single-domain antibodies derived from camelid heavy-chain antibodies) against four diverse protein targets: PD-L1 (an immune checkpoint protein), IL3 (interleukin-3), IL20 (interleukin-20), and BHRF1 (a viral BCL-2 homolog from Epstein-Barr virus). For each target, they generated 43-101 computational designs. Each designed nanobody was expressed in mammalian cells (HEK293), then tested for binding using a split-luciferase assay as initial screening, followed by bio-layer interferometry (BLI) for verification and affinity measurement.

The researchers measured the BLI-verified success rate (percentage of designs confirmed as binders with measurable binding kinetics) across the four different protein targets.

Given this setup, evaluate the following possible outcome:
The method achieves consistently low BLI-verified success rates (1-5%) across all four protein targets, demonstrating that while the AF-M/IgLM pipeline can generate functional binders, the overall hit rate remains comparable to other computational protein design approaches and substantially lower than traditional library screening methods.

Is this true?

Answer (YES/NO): NO